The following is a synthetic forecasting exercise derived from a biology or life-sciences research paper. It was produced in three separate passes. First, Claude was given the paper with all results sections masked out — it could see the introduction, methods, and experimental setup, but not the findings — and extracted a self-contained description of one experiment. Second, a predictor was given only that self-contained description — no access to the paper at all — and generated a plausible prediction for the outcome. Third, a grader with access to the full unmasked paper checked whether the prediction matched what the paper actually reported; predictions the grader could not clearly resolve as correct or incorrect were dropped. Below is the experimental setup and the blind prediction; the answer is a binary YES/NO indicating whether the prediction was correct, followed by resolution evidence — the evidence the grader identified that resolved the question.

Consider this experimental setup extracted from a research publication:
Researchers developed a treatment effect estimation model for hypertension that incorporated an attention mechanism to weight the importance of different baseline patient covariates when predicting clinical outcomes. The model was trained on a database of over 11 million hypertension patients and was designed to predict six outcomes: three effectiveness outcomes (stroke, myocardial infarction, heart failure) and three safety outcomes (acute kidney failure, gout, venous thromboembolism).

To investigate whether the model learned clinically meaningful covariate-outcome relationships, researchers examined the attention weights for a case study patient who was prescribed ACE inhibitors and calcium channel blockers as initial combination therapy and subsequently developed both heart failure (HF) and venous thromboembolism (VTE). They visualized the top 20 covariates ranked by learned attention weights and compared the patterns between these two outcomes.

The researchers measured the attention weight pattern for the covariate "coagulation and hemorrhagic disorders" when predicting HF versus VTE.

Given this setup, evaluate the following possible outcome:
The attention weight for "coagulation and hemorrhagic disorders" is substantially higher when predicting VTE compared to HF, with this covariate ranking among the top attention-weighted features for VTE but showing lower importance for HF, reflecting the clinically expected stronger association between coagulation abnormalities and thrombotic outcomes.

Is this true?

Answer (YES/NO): YES